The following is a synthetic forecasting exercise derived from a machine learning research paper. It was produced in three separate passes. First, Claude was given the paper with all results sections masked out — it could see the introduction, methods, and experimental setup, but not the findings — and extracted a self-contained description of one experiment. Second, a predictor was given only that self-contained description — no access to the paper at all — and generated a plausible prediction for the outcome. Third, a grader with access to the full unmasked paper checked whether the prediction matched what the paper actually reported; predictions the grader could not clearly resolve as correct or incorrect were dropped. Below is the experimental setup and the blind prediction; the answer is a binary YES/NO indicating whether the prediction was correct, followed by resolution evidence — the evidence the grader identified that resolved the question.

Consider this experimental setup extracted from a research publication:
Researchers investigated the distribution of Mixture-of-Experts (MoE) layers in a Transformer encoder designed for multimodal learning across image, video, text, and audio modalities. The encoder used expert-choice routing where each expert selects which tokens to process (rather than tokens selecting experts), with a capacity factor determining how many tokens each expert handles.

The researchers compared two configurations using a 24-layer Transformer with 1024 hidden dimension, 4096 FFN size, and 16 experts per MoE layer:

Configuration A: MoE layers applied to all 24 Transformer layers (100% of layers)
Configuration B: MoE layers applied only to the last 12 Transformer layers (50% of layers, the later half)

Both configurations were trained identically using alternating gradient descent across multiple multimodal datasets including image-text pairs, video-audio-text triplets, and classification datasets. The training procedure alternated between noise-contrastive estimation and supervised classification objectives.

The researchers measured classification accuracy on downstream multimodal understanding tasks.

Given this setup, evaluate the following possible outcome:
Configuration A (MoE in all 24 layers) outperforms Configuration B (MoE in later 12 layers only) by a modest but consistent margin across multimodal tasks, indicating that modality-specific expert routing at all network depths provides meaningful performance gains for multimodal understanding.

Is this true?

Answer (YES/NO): NO